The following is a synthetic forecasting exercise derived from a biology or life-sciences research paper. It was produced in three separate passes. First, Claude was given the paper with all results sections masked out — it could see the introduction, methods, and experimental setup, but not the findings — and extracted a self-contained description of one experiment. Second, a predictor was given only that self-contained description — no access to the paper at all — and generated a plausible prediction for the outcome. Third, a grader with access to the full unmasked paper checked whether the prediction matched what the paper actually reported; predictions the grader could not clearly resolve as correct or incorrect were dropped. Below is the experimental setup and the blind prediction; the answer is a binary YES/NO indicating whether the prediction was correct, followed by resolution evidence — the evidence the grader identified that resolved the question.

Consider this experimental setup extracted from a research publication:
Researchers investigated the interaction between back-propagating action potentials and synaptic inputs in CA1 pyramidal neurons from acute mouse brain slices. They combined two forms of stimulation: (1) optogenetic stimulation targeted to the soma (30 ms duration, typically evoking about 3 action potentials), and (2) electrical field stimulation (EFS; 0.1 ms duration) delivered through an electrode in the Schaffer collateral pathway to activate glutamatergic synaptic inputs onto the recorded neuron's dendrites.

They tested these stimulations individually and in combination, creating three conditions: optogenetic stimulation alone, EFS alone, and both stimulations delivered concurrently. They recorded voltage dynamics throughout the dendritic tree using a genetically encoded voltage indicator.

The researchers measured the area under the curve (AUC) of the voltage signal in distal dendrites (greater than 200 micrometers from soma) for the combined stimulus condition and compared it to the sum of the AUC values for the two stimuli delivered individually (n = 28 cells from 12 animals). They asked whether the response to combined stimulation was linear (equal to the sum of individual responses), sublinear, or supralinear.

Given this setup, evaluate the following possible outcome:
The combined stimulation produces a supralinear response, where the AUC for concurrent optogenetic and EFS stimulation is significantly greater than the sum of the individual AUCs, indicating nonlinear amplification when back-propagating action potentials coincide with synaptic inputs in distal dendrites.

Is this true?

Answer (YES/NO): YES